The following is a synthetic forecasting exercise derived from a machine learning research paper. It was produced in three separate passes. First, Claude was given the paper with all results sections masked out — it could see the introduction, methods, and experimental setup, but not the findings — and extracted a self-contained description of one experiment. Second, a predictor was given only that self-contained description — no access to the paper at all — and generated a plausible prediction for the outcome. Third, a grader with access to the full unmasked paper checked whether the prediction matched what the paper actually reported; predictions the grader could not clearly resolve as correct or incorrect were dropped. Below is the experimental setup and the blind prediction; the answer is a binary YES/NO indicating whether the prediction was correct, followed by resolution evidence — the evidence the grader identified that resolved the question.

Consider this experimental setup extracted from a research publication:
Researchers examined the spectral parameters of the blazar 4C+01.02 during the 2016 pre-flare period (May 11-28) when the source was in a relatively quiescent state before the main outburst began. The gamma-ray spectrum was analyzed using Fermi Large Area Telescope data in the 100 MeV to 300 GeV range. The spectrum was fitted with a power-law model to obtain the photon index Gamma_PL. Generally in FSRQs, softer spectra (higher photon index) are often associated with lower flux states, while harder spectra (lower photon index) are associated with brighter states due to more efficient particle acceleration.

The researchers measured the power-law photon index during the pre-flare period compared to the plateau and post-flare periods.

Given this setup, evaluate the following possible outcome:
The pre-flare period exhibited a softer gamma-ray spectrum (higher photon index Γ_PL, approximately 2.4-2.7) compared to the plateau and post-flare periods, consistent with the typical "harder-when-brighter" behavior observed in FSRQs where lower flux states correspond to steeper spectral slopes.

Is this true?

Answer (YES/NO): NO